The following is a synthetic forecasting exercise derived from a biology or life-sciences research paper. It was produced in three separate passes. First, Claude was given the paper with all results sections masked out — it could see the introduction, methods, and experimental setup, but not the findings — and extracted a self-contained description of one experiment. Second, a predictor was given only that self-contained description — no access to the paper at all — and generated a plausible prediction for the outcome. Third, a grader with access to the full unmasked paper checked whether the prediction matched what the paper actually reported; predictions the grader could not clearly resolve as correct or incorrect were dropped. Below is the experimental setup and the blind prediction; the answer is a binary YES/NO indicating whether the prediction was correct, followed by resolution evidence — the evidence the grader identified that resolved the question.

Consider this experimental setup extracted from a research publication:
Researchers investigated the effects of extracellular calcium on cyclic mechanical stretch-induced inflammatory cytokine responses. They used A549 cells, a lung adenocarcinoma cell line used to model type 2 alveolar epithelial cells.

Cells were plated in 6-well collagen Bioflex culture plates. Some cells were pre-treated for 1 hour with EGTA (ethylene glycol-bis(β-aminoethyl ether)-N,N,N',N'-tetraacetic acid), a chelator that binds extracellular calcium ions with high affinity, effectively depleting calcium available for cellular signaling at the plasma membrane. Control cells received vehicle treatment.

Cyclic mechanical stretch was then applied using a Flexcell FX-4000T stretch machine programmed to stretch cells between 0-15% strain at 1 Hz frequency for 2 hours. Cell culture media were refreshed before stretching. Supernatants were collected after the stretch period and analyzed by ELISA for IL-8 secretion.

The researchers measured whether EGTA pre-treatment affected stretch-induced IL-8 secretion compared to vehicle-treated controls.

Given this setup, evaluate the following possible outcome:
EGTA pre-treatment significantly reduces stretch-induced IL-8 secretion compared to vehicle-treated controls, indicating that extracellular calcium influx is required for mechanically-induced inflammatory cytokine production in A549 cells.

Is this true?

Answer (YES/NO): YES